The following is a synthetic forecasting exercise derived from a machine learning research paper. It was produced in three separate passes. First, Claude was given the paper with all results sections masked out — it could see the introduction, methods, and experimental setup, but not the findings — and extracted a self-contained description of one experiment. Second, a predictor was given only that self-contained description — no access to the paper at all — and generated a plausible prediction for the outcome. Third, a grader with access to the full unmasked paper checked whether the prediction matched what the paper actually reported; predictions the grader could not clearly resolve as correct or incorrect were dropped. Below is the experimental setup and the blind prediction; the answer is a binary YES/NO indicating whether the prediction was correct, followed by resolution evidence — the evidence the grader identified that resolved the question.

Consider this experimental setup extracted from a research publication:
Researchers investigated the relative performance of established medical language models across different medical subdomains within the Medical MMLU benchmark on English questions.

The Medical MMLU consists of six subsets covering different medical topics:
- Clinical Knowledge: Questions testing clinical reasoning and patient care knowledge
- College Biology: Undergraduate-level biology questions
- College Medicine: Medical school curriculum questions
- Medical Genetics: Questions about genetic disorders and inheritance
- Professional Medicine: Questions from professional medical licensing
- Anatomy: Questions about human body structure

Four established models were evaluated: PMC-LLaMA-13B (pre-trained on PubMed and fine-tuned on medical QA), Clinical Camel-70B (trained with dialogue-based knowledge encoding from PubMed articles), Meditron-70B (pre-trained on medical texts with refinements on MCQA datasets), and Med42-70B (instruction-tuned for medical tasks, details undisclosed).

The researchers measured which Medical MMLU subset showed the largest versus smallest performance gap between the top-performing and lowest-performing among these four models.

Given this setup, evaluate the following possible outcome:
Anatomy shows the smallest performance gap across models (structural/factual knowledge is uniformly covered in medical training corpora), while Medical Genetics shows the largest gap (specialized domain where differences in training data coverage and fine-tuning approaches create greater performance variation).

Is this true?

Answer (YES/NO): NO